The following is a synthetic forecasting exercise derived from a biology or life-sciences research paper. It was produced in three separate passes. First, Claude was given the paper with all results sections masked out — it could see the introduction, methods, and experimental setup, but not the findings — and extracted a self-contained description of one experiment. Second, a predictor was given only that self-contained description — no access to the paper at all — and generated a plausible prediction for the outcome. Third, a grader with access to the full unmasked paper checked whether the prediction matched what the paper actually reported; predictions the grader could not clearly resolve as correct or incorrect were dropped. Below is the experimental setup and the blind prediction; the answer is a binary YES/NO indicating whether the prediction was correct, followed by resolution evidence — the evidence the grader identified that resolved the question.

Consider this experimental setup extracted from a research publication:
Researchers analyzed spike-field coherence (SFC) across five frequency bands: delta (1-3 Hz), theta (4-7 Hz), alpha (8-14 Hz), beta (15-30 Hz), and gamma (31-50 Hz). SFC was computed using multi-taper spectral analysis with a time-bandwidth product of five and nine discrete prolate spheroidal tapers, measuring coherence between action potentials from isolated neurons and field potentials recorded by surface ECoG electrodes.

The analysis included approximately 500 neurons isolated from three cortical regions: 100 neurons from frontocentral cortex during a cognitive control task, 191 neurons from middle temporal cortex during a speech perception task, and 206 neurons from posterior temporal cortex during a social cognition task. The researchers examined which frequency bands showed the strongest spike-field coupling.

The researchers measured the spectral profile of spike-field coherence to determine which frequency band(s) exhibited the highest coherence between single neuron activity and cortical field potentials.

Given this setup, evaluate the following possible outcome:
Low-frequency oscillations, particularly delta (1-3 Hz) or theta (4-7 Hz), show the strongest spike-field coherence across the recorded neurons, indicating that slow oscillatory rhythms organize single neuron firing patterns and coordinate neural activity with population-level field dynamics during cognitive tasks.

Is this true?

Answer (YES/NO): NO